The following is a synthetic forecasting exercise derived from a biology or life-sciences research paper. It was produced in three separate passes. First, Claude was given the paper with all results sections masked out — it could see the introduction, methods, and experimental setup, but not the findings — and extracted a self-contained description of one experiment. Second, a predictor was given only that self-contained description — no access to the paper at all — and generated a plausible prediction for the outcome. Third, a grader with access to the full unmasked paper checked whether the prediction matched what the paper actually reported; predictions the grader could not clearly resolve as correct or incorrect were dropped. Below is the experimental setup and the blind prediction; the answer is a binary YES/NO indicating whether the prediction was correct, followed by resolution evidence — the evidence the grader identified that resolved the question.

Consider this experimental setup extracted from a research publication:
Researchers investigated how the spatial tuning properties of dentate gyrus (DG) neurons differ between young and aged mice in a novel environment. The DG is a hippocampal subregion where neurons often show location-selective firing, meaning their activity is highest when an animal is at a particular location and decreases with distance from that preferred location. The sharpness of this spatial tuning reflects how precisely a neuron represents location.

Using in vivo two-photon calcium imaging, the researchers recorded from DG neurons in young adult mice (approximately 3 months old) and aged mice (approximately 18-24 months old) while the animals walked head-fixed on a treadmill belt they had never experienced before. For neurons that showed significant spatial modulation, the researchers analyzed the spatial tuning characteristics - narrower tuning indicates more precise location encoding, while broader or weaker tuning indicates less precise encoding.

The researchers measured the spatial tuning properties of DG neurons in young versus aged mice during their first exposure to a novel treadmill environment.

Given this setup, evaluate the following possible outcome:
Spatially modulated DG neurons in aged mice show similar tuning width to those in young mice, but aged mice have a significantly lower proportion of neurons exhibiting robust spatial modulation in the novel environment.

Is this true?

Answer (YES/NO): NO